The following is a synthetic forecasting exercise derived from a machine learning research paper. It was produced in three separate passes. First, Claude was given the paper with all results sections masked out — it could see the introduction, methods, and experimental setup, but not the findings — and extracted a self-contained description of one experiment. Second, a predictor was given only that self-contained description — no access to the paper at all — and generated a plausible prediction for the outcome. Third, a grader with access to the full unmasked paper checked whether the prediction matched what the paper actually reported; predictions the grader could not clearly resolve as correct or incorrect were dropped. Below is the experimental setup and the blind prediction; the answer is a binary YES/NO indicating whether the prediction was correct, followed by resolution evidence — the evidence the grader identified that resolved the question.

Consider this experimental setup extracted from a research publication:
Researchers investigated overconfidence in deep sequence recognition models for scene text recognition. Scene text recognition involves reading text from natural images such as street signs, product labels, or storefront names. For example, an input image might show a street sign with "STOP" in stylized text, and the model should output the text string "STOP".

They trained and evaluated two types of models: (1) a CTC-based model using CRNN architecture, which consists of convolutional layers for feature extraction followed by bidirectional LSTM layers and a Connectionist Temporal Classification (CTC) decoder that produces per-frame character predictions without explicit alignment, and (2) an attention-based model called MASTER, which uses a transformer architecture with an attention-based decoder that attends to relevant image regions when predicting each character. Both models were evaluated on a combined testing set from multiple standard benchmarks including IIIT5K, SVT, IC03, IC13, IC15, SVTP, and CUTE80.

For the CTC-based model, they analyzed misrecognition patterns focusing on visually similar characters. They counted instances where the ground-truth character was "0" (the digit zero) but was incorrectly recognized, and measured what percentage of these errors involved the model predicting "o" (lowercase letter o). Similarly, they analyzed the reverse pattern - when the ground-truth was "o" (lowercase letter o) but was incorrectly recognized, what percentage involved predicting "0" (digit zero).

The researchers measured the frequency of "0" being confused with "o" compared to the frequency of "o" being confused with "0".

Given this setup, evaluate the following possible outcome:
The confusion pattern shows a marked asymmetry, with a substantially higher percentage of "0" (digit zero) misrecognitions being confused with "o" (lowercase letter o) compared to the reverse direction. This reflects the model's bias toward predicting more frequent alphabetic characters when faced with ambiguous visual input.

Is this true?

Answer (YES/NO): YES